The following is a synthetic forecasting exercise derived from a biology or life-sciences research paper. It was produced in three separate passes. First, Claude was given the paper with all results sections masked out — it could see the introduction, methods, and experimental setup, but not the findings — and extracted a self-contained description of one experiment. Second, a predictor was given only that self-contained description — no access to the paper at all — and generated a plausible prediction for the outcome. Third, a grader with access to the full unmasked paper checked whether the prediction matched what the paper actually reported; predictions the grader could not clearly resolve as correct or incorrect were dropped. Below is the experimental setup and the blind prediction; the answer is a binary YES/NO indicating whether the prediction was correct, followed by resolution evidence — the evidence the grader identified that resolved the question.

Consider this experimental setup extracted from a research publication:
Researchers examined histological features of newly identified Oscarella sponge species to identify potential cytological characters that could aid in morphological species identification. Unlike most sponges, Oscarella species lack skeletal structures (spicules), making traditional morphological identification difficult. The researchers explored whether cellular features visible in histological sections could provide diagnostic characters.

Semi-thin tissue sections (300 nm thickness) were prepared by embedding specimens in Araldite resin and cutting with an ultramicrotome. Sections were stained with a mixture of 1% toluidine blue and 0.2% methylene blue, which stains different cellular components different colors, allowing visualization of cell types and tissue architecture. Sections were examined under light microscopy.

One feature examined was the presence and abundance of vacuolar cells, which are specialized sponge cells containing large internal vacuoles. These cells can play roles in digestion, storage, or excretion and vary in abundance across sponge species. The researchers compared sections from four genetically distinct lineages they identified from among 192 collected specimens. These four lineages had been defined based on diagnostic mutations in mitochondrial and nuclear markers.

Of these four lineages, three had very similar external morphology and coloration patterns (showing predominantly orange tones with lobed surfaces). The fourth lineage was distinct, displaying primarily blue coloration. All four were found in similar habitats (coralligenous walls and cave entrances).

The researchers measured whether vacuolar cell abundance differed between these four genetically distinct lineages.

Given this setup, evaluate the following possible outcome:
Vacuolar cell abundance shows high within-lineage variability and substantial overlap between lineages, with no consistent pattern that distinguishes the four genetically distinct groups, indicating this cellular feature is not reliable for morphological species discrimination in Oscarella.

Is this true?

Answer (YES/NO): NO